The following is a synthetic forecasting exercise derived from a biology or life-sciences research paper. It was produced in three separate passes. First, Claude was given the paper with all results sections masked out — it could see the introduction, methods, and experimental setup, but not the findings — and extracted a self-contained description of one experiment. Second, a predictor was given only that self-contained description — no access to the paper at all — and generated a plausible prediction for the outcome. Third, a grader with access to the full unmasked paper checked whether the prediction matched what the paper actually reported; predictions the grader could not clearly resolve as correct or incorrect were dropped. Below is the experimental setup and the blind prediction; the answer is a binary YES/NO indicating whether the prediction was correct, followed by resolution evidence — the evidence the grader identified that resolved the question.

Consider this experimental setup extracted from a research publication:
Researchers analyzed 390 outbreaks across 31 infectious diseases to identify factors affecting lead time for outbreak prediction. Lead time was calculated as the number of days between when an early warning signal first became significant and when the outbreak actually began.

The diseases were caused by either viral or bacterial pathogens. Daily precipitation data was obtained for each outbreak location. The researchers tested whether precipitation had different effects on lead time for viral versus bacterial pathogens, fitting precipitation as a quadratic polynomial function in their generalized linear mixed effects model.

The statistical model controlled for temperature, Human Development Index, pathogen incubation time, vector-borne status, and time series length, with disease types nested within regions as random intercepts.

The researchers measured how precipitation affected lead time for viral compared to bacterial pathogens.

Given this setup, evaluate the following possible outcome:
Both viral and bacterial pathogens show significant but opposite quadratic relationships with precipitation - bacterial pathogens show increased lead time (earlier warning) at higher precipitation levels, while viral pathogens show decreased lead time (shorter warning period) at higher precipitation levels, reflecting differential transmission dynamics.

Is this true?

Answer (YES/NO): NO